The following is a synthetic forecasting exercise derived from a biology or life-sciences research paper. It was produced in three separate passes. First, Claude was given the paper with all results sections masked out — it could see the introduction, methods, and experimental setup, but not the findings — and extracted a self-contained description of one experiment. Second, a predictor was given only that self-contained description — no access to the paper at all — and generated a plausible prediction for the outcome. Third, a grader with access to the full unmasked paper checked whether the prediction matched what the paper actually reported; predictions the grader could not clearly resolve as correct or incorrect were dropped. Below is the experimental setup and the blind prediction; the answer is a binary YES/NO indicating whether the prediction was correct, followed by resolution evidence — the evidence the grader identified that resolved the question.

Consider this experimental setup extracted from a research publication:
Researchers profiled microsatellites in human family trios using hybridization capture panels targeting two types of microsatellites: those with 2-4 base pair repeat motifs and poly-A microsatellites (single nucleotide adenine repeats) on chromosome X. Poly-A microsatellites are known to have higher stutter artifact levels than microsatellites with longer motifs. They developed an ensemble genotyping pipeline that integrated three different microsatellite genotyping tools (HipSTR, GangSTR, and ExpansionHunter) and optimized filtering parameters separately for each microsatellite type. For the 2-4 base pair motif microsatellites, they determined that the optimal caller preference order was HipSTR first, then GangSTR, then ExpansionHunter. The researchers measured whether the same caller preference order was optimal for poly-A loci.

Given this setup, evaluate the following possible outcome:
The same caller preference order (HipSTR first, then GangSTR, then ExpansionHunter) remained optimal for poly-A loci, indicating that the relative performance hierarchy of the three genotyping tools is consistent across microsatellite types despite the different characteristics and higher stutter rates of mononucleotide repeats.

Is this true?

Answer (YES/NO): NO